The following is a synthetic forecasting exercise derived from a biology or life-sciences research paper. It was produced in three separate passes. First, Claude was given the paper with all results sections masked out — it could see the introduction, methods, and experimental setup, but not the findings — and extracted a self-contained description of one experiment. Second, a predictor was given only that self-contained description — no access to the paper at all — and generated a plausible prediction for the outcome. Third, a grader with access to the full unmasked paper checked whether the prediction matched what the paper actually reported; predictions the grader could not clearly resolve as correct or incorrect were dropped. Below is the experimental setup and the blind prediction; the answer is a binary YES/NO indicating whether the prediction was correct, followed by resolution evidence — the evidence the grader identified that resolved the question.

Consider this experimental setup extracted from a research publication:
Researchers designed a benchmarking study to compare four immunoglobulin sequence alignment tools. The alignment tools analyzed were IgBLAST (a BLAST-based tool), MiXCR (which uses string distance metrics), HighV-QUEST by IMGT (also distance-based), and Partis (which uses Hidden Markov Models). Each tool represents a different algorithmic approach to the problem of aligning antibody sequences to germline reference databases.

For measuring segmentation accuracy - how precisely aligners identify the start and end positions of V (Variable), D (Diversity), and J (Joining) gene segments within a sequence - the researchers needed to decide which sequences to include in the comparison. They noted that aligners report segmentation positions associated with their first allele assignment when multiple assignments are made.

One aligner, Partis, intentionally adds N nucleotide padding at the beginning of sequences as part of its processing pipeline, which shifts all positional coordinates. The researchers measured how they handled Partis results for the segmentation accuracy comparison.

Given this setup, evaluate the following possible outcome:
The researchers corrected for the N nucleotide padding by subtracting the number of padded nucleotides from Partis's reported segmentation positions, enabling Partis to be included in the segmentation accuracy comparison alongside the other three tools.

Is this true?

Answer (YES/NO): YES